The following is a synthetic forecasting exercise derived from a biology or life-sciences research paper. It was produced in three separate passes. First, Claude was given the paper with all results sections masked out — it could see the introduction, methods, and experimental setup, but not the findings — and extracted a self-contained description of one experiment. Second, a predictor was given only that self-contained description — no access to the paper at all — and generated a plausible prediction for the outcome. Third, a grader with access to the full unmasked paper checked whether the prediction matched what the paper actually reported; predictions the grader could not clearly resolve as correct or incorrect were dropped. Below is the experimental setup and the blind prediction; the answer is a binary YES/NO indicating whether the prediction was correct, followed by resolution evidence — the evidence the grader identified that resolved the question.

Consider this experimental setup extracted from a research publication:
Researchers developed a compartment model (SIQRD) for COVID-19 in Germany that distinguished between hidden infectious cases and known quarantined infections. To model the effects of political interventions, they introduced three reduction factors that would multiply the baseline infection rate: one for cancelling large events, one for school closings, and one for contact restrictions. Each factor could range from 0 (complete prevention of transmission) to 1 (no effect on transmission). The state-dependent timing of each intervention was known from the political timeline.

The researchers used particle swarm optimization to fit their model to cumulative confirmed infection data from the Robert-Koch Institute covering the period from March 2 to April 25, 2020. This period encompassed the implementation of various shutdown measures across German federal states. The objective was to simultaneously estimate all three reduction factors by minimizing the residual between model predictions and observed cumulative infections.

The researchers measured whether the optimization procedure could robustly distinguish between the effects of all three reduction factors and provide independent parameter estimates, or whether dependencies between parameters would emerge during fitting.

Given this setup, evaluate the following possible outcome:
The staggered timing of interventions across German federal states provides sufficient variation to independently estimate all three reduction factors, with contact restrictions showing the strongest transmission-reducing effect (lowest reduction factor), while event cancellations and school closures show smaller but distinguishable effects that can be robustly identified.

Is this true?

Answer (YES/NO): NO